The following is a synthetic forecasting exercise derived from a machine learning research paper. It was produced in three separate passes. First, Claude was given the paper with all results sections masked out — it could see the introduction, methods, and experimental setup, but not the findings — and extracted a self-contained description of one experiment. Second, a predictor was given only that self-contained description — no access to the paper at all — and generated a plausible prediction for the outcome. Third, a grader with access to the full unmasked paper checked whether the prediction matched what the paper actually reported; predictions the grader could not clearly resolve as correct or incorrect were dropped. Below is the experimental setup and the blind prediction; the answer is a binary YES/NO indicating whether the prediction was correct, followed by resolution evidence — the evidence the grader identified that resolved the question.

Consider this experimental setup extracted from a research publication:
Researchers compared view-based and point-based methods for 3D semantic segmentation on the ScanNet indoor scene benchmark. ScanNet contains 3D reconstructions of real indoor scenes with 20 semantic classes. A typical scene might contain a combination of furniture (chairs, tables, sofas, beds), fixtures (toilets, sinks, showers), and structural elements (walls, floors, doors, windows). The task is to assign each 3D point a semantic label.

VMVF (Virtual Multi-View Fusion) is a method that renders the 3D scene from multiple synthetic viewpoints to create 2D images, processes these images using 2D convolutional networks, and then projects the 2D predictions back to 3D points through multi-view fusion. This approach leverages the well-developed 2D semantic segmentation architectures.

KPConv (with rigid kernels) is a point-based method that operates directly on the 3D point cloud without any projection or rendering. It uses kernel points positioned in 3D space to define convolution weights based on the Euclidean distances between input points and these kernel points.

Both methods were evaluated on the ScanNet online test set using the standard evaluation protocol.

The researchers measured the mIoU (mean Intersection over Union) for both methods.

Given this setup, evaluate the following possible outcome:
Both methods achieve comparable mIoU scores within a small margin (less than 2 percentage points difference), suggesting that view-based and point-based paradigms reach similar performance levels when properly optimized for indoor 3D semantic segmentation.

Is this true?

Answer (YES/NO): NO